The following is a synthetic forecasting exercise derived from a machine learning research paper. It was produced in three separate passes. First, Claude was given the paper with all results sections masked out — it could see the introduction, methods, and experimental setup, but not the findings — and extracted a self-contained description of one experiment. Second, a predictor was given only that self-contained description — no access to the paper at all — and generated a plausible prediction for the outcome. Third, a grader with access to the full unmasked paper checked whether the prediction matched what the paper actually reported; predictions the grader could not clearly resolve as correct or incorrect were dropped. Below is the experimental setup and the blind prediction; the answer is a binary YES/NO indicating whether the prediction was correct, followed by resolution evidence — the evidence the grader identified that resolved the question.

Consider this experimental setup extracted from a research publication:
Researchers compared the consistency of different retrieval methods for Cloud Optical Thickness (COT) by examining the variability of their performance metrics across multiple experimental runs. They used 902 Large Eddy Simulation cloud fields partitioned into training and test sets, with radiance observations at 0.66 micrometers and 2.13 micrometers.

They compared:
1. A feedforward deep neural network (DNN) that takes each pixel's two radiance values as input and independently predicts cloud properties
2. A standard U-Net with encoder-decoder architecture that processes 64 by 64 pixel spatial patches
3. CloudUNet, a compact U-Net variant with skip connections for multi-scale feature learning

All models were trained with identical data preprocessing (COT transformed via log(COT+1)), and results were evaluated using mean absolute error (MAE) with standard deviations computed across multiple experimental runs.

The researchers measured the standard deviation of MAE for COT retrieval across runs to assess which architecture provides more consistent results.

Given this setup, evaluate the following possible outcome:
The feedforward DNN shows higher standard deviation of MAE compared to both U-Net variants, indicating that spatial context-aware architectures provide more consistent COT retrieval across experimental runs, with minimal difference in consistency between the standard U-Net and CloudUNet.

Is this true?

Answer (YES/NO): NO